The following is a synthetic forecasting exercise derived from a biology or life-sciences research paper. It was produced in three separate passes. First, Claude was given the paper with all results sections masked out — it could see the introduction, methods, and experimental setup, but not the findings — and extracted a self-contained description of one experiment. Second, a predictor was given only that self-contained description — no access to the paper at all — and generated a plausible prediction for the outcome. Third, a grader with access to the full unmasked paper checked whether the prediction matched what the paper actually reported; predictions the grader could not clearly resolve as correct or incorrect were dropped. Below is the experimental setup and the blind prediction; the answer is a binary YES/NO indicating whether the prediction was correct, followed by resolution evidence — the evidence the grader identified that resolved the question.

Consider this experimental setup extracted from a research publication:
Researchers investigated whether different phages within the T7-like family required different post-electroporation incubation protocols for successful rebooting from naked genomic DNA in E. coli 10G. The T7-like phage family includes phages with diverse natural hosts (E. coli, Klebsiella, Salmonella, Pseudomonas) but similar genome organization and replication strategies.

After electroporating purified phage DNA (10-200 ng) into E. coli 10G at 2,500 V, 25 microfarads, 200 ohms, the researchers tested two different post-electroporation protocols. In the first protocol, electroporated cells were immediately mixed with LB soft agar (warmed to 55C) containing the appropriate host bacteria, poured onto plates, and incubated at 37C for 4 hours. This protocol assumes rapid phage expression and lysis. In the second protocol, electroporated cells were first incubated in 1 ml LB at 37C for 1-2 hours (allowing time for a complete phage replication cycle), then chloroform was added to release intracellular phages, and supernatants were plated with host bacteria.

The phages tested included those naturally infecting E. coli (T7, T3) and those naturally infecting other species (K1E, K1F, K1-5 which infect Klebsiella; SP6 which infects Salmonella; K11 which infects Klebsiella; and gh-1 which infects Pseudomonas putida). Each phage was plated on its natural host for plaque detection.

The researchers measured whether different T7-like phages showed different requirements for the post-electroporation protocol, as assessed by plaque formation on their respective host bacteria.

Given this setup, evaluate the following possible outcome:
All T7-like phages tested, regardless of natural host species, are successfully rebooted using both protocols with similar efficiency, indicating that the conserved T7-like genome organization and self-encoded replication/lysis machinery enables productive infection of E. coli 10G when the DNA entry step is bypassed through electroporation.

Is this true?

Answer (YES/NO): NO